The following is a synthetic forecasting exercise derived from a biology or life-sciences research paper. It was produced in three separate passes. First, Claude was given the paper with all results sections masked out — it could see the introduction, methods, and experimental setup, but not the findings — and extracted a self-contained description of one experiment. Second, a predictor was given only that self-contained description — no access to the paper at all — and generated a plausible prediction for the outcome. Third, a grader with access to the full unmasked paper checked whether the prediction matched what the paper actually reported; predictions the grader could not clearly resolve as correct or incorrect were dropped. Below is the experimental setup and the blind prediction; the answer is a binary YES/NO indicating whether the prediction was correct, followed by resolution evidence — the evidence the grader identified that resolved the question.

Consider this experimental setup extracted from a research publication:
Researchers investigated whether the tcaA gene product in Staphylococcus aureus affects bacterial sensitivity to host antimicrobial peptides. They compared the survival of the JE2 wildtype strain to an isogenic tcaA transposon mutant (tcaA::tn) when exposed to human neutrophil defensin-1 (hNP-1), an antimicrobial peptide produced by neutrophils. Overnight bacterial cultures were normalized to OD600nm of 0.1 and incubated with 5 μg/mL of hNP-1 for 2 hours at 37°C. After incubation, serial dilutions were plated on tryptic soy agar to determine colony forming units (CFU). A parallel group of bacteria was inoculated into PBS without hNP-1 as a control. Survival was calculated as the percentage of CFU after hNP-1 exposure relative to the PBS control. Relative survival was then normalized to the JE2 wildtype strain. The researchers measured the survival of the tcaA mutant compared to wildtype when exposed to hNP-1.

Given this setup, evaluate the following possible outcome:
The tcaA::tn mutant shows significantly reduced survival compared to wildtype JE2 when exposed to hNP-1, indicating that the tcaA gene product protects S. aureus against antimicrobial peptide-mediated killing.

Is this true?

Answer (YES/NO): NO